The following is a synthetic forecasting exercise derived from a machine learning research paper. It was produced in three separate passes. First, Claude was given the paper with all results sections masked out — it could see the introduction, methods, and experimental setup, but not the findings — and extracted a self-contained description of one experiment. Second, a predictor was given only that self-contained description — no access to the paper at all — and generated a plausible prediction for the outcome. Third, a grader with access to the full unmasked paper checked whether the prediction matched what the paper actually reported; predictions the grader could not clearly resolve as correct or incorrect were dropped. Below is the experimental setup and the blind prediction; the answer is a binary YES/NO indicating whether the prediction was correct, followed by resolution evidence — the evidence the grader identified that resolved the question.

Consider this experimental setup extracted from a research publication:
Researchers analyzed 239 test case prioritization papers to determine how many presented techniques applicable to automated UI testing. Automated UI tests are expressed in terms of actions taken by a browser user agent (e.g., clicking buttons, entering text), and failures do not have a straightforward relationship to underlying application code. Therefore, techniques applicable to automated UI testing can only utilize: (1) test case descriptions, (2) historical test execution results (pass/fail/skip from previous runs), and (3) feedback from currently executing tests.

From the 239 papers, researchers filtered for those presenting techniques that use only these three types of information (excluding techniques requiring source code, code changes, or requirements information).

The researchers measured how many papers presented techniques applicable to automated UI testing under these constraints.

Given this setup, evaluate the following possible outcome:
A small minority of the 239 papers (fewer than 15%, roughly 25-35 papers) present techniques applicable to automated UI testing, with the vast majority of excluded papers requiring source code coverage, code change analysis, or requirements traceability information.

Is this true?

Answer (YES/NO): NO